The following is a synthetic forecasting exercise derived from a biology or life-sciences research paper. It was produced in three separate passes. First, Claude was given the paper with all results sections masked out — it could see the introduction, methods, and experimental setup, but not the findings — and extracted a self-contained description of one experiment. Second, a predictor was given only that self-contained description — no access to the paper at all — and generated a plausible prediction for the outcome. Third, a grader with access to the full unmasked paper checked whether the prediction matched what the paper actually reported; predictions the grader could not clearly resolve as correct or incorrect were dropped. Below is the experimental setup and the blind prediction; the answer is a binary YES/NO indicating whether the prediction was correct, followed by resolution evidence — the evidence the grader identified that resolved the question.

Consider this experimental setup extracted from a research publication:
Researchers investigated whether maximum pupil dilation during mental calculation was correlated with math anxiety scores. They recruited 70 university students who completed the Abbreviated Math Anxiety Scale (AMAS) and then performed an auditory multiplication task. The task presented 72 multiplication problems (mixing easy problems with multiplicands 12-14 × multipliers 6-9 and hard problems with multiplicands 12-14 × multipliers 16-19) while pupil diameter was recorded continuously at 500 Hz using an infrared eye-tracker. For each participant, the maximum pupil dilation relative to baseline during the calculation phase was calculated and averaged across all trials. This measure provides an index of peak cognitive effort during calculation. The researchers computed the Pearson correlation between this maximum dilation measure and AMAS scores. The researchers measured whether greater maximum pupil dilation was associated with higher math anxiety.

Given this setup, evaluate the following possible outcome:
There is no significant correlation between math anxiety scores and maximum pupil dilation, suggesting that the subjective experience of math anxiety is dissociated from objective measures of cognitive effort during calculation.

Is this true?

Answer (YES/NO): YES